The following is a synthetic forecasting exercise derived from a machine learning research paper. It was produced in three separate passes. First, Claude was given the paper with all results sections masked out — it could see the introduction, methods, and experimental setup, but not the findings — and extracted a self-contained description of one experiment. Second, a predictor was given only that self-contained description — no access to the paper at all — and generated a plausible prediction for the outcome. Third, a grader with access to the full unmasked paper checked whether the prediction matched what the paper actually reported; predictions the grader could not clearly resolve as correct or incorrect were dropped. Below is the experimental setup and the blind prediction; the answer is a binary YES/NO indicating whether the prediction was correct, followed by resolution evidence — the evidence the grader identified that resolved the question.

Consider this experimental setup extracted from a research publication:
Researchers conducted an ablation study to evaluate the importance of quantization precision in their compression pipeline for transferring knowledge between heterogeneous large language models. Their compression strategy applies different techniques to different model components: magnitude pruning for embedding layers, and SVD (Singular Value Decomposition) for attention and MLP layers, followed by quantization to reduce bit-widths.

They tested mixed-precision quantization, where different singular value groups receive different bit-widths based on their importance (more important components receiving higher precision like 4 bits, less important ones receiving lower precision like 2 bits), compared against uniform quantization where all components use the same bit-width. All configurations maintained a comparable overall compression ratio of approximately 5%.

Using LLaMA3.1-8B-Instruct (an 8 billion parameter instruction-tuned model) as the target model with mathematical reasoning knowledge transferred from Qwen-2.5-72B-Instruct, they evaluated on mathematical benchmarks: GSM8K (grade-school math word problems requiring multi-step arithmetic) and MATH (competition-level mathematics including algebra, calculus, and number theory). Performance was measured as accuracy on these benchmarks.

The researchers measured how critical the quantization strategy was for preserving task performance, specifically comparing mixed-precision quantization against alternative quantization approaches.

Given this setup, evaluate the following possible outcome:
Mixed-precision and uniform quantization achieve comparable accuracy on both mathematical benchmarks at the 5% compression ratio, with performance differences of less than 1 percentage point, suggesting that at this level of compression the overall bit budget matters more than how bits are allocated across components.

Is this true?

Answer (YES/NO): NO